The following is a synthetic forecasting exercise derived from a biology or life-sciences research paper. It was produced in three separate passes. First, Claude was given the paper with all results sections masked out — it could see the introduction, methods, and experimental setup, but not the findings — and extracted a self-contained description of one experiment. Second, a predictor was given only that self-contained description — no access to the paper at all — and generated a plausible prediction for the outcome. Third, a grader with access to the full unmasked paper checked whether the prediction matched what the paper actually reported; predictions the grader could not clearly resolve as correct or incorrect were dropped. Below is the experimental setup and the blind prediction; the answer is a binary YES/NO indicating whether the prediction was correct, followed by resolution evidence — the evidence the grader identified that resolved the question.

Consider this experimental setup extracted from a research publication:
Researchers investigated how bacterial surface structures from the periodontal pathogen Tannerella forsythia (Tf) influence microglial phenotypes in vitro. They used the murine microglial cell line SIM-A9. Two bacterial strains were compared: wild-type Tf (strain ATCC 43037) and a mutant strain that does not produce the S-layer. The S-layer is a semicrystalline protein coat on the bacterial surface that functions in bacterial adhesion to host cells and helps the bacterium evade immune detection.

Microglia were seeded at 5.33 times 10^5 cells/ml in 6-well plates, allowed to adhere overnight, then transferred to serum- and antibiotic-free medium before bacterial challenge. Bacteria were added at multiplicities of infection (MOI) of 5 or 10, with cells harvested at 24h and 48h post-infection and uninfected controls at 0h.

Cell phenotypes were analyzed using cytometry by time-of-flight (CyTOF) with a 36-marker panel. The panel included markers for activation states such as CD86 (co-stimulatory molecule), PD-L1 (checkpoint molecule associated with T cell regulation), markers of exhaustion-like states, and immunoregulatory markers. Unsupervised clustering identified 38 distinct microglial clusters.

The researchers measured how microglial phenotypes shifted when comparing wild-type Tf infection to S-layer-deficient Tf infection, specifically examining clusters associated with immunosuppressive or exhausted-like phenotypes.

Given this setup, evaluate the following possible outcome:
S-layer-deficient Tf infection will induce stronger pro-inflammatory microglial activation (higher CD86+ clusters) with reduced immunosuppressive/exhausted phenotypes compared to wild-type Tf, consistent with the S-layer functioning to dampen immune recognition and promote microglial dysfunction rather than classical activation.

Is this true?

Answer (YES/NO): NO